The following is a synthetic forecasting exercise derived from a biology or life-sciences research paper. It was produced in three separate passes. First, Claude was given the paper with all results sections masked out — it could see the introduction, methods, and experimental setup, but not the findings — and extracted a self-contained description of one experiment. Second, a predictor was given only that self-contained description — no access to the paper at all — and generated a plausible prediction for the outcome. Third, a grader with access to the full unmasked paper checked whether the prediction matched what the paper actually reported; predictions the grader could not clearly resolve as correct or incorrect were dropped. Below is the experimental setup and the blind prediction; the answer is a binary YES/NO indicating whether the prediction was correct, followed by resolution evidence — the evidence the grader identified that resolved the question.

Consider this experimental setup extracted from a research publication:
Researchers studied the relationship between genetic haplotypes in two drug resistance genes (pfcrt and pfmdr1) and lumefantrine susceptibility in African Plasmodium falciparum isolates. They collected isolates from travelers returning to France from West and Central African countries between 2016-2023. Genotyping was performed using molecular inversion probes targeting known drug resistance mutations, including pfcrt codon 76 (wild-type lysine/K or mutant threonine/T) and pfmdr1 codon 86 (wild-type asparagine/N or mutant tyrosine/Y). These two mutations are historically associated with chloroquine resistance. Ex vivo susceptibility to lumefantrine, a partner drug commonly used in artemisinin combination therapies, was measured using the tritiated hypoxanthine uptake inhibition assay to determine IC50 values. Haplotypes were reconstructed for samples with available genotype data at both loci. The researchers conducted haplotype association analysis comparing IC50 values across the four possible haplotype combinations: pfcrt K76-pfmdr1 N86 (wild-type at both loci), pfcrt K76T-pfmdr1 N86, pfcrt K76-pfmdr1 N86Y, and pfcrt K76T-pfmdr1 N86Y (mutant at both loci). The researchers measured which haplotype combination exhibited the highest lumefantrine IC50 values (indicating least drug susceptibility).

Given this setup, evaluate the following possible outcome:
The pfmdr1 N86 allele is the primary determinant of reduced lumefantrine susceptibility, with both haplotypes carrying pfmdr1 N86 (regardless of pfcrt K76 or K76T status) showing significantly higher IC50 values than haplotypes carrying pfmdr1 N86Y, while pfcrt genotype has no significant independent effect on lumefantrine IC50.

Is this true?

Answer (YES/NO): NO